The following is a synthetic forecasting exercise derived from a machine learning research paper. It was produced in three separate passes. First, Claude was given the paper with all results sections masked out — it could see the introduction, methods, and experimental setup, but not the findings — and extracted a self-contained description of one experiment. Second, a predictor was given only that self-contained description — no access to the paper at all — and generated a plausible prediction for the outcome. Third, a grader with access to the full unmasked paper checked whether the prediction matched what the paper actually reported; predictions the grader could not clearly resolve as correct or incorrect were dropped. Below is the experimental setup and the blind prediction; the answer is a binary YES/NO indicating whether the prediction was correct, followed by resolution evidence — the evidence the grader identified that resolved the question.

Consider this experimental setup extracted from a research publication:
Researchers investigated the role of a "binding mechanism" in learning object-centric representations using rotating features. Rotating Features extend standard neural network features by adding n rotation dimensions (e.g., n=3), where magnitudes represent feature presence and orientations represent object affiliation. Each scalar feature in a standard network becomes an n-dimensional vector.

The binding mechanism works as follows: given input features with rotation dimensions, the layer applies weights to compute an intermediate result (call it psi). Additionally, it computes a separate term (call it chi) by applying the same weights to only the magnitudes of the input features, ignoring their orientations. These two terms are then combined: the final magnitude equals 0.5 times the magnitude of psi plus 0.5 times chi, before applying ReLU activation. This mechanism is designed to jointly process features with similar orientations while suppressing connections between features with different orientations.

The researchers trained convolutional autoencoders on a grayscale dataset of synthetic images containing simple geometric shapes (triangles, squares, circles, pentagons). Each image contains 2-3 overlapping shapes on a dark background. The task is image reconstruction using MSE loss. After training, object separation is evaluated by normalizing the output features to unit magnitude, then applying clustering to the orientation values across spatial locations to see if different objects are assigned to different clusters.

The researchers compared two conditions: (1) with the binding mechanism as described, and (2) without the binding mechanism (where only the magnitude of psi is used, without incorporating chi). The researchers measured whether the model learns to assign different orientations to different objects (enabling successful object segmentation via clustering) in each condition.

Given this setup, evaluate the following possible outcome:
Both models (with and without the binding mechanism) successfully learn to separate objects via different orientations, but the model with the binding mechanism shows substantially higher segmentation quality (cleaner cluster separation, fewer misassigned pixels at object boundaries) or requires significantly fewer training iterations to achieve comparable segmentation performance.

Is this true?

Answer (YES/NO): NO